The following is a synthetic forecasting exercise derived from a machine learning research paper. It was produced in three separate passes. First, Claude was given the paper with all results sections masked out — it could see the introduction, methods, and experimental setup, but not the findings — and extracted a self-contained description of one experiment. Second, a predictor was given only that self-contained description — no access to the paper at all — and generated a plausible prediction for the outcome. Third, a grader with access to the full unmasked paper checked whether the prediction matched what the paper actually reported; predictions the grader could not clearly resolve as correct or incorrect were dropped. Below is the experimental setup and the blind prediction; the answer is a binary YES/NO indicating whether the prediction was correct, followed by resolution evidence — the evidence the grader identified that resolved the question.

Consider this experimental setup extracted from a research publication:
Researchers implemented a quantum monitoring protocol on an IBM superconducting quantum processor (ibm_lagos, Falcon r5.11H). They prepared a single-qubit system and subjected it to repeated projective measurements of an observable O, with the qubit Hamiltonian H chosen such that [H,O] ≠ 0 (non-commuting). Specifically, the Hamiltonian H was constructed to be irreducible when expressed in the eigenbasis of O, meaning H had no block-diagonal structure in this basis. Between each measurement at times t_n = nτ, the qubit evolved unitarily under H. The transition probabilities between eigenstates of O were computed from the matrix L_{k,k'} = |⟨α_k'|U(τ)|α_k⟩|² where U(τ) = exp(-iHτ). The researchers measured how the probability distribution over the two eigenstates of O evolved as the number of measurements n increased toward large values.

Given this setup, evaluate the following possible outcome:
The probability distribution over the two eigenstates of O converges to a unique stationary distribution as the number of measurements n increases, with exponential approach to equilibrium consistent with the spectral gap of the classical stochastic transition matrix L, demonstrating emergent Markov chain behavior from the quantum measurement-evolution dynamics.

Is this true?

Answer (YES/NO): YES